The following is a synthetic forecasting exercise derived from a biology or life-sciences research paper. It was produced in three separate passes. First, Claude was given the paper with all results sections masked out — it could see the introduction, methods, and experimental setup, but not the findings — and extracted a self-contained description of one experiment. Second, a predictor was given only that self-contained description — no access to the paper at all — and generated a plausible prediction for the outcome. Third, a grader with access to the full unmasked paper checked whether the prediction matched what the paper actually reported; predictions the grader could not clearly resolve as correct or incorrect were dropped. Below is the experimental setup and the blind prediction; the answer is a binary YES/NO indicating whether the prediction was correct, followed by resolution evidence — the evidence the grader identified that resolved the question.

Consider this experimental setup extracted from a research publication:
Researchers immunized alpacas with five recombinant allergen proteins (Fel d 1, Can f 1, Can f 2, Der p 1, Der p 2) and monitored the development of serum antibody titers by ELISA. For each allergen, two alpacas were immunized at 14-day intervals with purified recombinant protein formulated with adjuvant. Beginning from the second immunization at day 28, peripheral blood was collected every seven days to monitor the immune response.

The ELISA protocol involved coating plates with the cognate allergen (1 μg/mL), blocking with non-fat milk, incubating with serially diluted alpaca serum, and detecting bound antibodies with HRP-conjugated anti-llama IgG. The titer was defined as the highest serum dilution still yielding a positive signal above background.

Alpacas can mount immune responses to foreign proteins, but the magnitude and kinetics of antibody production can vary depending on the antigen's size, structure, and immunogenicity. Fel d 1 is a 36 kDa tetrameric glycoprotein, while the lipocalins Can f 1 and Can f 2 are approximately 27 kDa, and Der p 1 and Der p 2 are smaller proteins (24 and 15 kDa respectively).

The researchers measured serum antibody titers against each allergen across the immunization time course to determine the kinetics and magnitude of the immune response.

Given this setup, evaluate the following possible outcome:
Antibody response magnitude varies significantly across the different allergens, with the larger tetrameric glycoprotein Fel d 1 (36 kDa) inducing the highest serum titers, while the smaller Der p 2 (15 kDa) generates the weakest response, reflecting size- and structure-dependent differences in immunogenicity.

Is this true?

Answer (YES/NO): NO